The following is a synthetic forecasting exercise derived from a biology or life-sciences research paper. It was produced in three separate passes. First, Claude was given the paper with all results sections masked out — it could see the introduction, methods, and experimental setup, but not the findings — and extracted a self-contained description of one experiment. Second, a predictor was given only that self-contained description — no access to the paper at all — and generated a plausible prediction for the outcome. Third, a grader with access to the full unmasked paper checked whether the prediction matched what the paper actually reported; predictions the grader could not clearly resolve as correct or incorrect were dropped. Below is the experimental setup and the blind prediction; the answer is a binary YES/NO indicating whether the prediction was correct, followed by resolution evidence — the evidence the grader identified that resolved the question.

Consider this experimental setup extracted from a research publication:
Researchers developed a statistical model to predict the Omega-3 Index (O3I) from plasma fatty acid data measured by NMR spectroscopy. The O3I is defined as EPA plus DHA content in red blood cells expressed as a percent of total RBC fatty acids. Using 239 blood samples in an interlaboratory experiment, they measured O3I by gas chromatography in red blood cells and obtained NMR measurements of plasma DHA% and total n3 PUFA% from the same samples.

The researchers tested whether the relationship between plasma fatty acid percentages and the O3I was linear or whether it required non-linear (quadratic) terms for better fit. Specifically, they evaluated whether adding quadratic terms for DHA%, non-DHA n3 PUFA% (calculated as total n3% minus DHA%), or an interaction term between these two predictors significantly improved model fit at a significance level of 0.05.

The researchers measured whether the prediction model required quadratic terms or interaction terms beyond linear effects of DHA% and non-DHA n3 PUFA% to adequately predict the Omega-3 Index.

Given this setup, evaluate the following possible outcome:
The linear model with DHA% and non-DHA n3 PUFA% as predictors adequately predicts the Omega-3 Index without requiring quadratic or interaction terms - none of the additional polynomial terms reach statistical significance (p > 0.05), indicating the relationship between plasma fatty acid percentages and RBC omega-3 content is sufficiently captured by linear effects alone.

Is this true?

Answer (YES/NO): YES